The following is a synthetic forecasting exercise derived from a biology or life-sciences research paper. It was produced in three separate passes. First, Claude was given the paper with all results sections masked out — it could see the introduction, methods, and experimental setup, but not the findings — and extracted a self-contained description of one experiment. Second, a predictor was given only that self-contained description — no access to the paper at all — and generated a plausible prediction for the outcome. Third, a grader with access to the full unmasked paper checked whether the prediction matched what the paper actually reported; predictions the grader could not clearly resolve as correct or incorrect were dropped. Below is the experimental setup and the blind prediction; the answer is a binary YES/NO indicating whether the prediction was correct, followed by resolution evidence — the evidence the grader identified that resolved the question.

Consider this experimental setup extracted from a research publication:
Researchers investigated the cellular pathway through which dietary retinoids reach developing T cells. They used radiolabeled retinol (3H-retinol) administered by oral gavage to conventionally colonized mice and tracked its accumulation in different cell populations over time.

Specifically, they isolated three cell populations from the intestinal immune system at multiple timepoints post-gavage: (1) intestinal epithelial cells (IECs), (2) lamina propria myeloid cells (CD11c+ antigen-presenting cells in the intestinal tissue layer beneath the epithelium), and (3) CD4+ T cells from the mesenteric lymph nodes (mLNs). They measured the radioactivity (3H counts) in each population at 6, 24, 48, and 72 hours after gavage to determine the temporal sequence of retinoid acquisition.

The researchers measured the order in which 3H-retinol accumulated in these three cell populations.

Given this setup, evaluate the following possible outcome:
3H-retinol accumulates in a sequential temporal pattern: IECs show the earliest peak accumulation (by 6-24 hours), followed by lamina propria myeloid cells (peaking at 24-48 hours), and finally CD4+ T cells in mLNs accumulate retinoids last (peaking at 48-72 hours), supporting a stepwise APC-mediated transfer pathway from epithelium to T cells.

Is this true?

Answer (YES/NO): YES